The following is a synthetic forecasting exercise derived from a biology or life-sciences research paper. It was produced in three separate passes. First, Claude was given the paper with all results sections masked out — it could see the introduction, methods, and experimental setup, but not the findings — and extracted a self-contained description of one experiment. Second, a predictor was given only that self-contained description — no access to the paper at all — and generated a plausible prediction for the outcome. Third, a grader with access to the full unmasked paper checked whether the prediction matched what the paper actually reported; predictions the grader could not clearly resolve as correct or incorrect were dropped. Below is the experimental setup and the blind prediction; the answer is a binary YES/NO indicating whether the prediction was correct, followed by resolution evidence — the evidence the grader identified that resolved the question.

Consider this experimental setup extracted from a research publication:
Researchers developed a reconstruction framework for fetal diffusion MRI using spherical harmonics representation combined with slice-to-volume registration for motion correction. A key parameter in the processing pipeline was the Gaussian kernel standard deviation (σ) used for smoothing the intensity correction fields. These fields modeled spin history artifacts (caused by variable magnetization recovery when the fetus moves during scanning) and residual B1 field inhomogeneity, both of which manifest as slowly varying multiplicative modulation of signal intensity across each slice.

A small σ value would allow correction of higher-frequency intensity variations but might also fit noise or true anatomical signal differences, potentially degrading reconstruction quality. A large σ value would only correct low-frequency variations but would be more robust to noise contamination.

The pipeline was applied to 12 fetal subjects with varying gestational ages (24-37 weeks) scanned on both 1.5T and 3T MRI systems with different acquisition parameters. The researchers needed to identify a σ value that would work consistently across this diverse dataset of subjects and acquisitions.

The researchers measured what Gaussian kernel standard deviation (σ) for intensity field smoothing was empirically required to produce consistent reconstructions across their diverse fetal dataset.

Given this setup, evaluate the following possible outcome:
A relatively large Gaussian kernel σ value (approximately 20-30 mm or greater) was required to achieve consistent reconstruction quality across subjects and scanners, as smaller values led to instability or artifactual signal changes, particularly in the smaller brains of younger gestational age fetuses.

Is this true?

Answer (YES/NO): YES